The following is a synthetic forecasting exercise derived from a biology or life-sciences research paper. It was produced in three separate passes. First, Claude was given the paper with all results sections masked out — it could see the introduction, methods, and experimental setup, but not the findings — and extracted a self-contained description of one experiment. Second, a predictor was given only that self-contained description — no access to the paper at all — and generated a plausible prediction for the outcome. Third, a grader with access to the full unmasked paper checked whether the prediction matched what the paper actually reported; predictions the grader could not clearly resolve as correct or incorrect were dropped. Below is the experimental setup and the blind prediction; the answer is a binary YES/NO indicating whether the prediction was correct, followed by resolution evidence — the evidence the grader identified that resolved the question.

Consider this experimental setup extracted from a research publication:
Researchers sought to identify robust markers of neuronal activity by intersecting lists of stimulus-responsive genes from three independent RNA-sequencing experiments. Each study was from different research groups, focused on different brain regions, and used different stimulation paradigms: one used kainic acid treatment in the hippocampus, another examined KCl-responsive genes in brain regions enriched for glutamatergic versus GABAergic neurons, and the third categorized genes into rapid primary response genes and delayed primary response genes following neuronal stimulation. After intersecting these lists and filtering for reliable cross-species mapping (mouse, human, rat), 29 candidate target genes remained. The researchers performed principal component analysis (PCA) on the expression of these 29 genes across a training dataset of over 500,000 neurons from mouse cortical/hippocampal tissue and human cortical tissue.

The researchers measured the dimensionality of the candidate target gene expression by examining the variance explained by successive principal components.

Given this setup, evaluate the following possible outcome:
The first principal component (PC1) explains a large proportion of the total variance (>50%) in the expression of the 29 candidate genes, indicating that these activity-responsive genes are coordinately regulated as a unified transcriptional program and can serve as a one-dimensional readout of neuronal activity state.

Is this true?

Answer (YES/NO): YES